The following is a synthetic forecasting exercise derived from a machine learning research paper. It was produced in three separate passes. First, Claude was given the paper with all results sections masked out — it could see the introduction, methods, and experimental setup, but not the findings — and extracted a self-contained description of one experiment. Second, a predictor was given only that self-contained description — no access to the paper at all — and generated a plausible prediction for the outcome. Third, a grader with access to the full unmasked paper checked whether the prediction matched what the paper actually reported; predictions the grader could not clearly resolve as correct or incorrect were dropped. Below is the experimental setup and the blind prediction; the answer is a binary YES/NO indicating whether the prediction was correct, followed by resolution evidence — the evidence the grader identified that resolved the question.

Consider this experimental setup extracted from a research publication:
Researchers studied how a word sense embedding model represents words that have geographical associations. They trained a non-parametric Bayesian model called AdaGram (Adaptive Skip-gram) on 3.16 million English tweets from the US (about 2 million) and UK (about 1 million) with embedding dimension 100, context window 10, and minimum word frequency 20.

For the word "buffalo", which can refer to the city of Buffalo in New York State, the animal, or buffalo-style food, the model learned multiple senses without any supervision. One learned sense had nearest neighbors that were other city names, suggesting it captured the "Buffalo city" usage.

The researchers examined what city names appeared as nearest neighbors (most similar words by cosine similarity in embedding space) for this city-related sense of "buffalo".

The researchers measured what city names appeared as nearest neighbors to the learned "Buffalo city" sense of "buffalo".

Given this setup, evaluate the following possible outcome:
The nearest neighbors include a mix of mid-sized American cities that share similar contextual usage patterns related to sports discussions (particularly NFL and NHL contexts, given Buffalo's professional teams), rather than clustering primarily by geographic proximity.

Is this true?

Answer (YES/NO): NO